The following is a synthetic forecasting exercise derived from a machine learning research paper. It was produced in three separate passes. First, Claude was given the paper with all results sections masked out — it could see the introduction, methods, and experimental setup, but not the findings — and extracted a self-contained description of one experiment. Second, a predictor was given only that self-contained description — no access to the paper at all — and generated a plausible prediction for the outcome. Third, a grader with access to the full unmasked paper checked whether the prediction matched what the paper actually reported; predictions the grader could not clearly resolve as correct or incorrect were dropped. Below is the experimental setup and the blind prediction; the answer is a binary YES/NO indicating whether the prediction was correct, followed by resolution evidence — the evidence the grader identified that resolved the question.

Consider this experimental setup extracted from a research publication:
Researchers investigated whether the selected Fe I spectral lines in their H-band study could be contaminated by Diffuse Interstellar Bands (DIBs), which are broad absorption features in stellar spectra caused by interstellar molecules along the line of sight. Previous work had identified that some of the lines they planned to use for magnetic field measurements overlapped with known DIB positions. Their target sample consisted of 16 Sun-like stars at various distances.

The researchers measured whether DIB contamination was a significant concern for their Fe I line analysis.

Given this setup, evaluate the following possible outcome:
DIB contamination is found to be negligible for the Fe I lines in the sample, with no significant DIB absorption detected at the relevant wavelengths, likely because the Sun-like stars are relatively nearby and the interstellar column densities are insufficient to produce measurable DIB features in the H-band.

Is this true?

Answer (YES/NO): YES